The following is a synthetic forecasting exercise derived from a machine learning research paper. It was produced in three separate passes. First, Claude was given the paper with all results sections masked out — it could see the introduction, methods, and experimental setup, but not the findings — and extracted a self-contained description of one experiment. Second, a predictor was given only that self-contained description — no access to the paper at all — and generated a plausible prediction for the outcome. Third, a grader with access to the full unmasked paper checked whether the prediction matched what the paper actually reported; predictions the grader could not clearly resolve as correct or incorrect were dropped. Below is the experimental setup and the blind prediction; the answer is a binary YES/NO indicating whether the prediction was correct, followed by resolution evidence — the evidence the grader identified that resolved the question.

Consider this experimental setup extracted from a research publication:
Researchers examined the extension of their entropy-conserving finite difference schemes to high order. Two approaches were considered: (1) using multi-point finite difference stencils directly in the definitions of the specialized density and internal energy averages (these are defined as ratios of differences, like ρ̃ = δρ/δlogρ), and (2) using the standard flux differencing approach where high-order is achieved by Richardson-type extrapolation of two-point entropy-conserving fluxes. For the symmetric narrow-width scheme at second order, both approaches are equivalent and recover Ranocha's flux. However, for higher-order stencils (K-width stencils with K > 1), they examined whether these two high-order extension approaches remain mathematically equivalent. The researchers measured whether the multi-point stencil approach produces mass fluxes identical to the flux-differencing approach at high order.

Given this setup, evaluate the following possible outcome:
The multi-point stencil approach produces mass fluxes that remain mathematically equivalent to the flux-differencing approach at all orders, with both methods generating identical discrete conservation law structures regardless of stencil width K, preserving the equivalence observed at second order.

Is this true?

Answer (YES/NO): NO